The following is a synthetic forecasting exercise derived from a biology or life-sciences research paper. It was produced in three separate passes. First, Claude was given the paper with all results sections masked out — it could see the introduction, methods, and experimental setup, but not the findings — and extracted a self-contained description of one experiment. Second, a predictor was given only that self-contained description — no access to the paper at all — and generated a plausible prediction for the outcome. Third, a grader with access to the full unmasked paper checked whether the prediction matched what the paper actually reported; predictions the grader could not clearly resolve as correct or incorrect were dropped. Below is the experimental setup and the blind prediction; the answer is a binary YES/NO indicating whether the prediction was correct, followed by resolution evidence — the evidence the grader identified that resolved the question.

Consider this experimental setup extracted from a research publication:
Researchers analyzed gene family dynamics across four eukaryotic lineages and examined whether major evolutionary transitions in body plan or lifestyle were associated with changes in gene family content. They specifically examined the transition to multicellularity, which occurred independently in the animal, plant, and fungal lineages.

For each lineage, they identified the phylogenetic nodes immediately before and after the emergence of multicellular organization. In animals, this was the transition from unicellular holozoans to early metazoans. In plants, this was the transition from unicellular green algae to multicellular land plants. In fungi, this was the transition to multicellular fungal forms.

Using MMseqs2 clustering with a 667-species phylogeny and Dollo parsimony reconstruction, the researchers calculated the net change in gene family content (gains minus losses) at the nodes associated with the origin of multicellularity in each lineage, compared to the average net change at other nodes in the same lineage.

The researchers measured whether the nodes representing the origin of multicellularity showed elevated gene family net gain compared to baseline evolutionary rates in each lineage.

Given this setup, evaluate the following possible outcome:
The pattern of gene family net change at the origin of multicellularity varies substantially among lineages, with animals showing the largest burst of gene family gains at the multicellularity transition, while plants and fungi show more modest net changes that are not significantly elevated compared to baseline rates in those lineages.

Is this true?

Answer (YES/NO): NO